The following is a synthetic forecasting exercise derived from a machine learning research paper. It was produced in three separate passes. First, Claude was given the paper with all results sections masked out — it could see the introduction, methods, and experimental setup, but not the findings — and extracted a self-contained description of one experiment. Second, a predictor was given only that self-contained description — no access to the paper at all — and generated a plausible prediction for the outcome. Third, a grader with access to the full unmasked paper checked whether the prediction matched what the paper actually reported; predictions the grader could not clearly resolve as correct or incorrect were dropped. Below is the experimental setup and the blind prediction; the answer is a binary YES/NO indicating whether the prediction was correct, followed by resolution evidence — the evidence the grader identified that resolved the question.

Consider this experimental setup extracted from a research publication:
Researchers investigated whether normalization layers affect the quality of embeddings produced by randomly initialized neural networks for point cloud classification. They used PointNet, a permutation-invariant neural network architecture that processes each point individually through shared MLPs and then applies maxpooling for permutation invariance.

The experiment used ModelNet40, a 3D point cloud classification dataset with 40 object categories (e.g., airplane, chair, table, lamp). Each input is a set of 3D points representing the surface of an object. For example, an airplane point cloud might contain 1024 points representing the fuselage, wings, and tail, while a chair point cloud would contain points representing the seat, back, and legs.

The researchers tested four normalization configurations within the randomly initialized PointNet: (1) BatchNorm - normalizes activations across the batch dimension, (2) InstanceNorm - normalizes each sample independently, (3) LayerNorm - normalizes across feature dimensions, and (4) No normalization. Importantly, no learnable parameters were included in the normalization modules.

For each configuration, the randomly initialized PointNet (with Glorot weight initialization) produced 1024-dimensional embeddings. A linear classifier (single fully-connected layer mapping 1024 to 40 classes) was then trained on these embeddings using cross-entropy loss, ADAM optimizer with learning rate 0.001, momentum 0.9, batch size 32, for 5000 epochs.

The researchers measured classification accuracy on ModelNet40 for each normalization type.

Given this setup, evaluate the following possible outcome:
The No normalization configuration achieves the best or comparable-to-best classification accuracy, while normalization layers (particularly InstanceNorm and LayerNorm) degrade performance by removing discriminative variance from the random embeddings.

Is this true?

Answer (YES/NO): NO